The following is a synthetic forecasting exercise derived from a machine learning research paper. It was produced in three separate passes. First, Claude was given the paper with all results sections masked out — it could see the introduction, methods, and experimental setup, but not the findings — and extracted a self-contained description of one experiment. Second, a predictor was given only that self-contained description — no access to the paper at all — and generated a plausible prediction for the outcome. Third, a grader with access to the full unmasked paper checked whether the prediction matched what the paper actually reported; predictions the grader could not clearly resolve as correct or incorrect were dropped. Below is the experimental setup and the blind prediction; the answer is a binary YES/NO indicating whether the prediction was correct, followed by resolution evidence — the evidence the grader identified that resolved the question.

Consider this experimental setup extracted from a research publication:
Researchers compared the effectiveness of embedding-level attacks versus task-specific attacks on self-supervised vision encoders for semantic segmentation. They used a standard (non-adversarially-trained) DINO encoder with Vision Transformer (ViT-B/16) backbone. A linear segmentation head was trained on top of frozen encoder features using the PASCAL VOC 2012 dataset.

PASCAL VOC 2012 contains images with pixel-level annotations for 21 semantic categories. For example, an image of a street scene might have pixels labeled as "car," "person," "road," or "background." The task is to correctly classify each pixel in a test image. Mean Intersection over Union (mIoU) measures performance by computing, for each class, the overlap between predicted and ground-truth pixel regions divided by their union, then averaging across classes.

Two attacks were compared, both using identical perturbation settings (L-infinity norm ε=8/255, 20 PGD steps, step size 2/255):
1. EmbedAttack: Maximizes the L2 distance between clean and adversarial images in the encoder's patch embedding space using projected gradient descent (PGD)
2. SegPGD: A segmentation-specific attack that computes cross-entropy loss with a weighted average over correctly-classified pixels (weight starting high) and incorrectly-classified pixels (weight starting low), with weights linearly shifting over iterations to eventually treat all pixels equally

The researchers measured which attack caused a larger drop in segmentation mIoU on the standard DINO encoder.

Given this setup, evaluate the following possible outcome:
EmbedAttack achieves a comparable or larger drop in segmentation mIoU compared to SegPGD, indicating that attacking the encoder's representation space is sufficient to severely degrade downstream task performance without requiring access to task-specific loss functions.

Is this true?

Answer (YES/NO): YES